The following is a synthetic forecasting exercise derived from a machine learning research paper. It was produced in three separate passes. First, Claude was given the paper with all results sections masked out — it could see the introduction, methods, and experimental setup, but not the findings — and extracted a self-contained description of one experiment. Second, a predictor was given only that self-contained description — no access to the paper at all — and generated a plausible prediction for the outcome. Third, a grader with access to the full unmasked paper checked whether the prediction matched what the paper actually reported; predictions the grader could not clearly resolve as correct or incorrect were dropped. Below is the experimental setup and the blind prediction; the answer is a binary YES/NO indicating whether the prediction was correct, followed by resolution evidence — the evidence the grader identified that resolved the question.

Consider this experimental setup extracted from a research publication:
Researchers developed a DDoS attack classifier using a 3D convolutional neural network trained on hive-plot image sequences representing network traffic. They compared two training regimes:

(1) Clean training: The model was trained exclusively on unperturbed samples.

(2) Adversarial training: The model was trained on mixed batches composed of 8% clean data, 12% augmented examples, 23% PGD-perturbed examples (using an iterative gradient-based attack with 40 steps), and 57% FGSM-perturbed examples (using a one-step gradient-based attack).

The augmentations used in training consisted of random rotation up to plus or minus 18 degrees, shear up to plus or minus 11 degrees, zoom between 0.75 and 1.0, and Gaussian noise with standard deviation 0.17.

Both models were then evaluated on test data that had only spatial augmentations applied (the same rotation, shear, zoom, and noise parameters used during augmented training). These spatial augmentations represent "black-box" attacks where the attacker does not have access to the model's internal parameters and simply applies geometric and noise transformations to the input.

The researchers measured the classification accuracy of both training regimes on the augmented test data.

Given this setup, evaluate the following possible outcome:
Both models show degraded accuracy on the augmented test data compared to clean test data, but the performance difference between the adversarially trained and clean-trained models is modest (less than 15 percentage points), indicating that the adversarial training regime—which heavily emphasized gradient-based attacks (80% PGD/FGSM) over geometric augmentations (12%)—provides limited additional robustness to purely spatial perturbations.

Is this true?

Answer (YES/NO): NO